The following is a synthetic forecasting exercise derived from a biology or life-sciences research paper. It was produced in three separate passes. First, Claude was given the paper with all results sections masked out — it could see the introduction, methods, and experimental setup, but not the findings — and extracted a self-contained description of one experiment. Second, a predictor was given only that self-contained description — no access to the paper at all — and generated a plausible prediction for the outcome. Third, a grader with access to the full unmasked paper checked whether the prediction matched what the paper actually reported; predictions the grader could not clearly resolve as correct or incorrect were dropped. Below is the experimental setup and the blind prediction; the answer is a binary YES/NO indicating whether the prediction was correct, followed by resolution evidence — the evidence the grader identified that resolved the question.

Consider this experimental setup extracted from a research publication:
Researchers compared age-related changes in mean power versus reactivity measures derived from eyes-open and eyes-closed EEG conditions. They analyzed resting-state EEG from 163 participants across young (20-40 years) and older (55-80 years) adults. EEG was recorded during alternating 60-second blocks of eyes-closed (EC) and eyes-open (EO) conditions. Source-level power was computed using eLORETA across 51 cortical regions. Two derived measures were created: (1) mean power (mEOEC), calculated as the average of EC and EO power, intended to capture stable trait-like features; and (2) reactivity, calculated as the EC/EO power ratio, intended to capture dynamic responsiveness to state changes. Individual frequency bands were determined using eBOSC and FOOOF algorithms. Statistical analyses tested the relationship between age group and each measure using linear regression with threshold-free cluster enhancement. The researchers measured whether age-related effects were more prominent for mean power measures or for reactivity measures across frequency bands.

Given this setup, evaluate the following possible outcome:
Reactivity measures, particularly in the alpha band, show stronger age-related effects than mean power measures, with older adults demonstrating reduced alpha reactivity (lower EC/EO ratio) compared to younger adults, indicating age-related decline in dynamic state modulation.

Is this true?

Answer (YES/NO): NO